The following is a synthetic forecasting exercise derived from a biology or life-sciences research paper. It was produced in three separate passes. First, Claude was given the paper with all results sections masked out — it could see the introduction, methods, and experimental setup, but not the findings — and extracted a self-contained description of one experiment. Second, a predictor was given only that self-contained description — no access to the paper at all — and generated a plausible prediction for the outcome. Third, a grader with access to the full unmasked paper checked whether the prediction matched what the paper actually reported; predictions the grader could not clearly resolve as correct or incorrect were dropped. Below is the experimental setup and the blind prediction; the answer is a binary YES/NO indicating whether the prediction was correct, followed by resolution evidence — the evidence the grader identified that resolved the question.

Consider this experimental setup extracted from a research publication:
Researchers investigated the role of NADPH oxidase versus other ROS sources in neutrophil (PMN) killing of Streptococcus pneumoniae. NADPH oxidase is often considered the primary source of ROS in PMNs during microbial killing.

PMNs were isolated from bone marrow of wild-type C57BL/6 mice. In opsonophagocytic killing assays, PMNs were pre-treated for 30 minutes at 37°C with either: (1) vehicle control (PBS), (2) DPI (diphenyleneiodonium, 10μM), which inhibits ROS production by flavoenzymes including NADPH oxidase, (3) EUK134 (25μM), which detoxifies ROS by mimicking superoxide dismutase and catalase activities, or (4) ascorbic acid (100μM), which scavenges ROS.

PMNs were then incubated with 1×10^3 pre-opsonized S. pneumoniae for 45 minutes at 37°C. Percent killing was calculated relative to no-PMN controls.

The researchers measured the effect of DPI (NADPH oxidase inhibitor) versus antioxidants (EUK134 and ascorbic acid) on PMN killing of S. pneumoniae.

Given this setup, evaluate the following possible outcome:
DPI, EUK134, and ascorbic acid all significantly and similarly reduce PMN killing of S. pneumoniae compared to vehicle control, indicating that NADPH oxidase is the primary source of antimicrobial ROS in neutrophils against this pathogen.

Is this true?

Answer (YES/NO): NO